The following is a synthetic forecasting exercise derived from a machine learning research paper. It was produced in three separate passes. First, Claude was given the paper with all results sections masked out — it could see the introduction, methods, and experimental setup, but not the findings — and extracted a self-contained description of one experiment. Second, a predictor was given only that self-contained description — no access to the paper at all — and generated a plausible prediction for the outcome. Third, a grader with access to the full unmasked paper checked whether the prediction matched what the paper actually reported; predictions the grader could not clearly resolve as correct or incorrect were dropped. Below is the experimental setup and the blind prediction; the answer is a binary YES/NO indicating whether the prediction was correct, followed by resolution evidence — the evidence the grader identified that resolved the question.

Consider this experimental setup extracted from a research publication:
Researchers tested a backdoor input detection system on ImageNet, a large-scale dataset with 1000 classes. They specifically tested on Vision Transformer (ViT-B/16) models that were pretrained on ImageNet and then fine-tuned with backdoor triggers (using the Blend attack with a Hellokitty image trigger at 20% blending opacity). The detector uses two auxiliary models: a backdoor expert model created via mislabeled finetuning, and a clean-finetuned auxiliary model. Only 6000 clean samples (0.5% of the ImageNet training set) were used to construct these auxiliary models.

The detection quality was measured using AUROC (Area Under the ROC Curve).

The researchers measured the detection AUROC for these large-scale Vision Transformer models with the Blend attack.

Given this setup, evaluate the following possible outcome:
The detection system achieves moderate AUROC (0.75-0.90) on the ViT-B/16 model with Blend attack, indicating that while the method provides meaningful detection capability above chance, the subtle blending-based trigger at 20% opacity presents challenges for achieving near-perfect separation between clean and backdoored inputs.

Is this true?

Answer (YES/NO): NO